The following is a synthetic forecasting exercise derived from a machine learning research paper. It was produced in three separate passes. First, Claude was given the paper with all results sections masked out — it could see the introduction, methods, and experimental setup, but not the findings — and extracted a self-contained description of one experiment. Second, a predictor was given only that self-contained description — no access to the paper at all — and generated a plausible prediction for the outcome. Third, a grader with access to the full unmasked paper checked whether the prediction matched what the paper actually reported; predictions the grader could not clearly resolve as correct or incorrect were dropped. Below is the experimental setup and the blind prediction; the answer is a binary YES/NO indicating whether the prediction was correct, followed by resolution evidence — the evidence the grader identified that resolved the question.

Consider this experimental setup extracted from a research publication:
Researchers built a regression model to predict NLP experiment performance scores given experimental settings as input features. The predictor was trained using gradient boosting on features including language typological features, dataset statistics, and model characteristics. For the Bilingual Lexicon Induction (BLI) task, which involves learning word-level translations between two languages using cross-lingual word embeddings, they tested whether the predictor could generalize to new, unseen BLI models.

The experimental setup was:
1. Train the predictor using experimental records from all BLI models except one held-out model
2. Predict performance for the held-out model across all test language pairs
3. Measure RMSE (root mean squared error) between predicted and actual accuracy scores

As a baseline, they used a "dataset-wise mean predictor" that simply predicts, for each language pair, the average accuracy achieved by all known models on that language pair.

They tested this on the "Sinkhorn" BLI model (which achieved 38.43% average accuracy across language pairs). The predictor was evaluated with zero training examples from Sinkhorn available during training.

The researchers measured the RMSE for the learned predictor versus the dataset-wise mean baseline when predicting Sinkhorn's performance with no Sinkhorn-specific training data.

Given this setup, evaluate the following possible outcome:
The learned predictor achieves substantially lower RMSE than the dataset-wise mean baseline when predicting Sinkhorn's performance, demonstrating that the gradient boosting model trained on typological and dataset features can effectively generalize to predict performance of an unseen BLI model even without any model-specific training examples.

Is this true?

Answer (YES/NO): NO